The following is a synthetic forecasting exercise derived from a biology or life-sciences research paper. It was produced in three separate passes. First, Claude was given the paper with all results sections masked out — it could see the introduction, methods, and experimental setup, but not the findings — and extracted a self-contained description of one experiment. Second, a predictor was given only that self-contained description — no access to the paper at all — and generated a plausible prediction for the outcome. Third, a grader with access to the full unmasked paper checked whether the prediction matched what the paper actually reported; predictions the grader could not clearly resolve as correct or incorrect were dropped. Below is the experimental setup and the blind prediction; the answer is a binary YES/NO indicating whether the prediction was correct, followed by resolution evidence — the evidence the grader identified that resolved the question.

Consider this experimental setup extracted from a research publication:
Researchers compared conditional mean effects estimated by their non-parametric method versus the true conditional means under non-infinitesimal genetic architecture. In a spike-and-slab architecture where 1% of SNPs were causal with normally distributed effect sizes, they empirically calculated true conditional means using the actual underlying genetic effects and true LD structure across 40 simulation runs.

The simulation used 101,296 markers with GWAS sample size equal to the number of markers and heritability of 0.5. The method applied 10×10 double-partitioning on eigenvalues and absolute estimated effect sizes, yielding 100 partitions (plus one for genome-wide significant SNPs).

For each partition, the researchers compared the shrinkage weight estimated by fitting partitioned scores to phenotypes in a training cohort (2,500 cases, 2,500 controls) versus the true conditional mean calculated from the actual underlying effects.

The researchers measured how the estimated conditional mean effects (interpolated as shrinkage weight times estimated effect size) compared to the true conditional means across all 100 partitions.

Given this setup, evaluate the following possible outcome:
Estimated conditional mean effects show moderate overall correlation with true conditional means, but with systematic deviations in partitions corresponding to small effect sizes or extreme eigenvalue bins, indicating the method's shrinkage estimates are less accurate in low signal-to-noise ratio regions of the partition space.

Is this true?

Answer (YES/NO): NO